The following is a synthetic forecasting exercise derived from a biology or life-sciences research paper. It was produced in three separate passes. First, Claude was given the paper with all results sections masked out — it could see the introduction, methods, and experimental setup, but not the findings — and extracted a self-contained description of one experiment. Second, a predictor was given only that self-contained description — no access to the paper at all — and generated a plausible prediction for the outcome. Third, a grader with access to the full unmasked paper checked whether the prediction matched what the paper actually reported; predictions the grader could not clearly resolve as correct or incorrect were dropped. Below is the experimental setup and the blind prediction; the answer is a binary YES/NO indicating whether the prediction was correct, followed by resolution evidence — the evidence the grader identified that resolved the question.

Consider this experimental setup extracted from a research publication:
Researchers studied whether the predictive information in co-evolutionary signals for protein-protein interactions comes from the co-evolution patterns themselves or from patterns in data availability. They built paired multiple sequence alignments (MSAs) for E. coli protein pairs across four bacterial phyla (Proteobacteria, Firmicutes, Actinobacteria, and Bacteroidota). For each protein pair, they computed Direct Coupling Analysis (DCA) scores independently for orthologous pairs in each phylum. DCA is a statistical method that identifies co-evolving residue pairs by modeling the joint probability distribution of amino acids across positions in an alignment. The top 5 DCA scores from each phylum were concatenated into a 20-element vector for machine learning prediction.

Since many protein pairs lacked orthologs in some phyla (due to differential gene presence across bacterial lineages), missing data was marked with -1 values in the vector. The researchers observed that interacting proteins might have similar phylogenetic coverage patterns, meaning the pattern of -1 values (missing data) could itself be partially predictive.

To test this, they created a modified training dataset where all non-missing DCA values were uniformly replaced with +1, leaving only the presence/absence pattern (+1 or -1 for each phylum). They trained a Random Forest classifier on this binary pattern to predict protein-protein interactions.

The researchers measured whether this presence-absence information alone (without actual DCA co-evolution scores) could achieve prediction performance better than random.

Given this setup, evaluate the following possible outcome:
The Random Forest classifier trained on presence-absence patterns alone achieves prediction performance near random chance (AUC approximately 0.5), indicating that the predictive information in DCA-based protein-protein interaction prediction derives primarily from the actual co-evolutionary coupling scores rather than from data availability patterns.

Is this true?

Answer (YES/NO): NO